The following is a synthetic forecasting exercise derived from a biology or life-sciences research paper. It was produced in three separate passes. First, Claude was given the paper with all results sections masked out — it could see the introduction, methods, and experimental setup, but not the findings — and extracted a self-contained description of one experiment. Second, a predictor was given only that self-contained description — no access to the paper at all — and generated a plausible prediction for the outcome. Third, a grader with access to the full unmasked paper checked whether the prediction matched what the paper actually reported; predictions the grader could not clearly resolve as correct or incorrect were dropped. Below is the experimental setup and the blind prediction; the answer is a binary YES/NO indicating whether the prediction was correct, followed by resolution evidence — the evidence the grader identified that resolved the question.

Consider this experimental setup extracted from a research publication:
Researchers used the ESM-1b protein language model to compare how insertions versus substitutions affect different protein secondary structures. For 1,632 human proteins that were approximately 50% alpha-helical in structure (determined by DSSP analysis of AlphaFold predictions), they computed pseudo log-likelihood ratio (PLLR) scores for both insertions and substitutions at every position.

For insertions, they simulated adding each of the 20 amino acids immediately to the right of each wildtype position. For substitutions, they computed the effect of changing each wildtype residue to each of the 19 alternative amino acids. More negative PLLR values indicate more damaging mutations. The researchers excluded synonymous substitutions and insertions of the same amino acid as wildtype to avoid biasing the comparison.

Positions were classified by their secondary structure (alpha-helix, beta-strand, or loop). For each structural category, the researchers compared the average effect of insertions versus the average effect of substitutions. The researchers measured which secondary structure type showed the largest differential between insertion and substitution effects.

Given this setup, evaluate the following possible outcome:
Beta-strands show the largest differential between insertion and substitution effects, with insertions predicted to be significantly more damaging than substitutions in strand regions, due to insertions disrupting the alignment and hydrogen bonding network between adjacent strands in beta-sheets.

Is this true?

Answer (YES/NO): NO